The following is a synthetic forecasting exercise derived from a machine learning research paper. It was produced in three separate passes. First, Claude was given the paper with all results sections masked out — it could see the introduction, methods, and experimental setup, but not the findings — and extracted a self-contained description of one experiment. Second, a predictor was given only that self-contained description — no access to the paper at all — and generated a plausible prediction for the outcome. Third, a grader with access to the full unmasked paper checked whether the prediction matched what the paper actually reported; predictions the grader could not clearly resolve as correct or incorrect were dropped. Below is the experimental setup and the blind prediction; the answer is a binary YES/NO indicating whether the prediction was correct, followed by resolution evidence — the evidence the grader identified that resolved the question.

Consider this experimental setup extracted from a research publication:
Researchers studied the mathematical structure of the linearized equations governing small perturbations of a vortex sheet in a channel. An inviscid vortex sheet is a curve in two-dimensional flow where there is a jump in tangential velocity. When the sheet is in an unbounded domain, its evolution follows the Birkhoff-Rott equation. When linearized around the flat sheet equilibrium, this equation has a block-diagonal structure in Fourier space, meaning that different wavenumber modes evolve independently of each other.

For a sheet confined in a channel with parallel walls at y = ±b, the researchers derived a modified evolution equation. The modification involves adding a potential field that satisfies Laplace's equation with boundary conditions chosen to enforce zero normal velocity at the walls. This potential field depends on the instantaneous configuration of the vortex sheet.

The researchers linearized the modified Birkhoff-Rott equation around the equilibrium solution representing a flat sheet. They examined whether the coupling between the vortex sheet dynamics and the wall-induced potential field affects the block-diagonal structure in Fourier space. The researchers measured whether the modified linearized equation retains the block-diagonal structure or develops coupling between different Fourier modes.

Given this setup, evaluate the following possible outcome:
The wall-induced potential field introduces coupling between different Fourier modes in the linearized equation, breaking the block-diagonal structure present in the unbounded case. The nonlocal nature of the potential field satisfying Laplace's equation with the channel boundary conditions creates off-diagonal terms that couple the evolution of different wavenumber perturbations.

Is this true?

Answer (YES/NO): NO